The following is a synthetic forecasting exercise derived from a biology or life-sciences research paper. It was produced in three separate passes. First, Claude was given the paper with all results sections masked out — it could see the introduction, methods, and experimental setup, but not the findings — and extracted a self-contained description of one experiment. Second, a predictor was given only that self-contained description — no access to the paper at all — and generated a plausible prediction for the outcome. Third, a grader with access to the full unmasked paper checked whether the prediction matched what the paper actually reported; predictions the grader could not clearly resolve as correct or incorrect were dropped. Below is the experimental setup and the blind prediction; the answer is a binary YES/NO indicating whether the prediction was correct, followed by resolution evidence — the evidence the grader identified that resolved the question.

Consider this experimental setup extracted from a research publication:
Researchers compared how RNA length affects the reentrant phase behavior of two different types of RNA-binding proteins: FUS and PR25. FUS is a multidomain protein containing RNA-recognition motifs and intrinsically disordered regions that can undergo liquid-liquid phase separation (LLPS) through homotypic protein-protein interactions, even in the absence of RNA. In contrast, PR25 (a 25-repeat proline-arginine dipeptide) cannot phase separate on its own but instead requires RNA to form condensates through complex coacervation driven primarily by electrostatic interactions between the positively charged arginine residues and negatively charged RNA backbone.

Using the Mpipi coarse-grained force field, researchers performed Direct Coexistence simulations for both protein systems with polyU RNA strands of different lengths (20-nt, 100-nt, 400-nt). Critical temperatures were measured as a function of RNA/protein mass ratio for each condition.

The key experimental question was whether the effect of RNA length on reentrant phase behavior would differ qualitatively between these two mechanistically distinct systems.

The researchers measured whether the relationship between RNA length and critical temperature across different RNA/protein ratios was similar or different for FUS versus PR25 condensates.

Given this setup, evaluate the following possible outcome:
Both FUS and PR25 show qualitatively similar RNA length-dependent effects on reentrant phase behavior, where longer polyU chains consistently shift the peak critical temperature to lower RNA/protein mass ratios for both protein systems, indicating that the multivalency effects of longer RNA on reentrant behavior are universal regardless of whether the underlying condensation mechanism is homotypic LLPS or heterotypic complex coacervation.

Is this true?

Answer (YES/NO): NO